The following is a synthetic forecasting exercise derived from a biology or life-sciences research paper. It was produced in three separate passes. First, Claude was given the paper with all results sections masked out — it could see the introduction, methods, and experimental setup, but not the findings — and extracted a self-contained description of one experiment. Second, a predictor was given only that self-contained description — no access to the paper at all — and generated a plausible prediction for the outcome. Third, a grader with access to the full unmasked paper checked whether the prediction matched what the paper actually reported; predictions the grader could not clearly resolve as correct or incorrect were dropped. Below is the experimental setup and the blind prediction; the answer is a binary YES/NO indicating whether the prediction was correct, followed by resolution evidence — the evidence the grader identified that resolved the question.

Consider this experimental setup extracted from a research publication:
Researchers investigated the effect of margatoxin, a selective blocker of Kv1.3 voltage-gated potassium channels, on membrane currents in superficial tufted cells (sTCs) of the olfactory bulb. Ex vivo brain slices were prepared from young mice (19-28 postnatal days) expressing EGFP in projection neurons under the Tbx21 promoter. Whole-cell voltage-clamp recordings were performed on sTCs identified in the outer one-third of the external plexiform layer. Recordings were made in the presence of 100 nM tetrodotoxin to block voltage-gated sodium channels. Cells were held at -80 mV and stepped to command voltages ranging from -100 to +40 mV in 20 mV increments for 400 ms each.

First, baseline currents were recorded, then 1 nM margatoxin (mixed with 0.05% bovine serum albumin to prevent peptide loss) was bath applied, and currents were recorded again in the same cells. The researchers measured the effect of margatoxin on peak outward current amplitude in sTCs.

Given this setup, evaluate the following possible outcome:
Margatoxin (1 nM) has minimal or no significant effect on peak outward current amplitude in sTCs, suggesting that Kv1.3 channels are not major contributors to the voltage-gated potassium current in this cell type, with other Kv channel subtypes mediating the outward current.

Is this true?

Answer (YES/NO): NO